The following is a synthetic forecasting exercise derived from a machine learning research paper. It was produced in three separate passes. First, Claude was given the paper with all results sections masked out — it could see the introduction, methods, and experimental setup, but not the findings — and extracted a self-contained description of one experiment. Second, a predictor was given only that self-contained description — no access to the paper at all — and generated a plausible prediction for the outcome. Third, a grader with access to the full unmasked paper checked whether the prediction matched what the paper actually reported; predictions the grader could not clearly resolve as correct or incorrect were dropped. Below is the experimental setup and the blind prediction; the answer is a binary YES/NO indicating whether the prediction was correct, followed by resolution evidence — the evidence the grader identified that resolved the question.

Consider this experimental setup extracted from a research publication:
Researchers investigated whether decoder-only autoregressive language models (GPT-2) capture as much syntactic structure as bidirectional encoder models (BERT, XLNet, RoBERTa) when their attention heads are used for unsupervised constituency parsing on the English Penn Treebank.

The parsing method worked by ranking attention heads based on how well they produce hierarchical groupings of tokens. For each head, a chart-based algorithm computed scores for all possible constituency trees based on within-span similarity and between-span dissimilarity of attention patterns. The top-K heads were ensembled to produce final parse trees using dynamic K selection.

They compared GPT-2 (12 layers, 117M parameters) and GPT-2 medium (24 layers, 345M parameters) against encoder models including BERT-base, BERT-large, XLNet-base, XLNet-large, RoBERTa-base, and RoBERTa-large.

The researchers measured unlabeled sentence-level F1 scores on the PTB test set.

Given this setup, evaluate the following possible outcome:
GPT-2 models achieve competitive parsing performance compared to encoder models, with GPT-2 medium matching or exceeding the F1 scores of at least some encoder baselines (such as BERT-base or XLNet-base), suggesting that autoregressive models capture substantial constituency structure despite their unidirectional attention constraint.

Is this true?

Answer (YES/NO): NO